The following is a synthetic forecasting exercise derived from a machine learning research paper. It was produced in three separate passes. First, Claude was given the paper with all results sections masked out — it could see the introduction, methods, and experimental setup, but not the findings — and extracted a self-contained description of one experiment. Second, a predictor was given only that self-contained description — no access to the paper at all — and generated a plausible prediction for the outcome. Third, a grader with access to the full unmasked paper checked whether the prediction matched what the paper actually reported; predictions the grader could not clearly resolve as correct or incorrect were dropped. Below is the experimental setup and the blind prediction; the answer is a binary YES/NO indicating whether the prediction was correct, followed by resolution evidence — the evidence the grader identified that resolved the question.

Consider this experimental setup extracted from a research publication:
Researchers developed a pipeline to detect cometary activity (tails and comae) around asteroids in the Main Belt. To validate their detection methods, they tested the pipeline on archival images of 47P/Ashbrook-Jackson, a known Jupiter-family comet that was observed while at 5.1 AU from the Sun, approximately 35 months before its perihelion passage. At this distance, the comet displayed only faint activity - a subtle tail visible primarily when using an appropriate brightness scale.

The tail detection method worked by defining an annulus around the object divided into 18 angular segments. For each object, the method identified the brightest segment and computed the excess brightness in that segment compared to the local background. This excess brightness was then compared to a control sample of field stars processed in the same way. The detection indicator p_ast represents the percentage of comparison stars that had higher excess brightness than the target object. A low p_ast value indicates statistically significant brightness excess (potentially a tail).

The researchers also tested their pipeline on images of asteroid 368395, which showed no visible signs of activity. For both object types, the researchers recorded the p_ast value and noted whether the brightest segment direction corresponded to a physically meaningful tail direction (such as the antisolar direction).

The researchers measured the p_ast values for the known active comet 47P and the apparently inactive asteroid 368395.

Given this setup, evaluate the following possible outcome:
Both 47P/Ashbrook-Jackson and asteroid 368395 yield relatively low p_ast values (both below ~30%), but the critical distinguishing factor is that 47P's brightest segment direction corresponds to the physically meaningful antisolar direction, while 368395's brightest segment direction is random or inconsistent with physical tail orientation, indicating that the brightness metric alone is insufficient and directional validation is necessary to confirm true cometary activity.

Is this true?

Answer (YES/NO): NO